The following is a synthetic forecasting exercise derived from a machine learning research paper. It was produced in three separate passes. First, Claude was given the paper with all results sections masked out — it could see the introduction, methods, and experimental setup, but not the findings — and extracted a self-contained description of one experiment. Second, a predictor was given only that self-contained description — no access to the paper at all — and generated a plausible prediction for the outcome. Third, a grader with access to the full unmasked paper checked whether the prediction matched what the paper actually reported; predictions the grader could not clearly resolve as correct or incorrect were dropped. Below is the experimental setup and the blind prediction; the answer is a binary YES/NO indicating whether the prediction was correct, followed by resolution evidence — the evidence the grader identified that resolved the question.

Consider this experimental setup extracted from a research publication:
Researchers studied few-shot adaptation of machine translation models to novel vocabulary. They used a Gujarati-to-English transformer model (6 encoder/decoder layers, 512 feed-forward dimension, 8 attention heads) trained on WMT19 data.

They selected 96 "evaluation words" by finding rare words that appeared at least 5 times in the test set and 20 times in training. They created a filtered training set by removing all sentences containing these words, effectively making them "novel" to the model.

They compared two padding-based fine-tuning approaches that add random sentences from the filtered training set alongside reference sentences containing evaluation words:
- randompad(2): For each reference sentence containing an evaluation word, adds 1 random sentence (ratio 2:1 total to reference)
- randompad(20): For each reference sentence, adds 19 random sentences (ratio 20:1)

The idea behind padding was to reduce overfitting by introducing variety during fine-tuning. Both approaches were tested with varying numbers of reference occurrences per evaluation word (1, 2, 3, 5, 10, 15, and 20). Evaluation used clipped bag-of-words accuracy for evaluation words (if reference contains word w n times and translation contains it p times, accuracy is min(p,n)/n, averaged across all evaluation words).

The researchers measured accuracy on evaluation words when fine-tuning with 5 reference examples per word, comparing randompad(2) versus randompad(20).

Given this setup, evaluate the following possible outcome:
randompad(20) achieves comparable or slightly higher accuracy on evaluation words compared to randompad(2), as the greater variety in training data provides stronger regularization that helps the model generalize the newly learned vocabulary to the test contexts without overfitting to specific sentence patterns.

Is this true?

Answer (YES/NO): NO